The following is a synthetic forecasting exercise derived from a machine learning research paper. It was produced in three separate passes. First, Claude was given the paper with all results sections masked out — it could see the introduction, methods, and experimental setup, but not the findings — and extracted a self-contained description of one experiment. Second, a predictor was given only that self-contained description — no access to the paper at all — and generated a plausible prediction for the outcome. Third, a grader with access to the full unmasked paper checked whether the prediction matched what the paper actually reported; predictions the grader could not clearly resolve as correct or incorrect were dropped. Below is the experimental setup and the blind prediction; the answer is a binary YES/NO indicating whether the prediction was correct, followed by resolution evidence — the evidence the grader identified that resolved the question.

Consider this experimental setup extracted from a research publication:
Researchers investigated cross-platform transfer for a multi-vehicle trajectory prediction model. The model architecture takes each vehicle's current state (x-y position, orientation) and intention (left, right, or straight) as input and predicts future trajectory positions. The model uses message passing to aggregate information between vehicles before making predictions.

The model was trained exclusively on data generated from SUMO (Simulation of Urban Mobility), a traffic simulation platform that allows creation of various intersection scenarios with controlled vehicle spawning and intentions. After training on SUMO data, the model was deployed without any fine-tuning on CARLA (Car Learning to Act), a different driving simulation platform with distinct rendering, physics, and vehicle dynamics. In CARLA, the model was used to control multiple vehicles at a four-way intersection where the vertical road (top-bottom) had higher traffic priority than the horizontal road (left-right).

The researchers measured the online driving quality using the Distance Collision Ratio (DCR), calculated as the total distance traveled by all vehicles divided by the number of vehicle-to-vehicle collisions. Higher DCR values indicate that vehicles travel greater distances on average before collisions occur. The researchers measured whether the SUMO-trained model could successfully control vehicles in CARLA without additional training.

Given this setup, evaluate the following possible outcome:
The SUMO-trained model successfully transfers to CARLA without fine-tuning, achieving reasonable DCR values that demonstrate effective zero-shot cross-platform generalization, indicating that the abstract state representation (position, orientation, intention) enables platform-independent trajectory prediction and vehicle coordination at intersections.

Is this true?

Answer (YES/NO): YES